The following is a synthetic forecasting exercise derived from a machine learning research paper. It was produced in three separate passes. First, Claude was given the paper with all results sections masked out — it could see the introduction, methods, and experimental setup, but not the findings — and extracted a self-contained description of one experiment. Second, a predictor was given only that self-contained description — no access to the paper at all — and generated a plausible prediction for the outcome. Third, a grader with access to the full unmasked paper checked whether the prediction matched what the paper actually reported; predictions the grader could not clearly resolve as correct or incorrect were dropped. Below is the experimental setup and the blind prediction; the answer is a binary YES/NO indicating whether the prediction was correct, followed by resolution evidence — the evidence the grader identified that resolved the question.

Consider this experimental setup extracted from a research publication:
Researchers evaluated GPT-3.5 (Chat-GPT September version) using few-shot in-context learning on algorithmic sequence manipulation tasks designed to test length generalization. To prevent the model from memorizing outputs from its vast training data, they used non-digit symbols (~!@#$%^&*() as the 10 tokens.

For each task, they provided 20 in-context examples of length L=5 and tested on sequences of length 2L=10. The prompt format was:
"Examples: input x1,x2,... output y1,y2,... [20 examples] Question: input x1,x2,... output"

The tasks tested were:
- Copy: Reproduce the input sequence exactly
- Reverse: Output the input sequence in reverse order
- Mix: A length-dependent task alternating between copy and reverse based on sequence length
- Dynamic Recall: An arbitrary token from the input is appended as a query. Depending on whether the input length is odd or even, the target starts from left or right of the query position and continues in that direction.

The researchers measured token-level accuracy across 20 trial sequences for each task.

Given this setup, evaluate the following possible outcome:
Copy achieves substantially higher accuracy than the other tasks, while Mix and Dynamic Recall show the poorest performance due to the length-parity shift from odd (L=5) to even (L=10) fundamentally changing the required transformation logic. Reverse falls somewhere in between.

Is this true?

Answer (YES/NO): YES